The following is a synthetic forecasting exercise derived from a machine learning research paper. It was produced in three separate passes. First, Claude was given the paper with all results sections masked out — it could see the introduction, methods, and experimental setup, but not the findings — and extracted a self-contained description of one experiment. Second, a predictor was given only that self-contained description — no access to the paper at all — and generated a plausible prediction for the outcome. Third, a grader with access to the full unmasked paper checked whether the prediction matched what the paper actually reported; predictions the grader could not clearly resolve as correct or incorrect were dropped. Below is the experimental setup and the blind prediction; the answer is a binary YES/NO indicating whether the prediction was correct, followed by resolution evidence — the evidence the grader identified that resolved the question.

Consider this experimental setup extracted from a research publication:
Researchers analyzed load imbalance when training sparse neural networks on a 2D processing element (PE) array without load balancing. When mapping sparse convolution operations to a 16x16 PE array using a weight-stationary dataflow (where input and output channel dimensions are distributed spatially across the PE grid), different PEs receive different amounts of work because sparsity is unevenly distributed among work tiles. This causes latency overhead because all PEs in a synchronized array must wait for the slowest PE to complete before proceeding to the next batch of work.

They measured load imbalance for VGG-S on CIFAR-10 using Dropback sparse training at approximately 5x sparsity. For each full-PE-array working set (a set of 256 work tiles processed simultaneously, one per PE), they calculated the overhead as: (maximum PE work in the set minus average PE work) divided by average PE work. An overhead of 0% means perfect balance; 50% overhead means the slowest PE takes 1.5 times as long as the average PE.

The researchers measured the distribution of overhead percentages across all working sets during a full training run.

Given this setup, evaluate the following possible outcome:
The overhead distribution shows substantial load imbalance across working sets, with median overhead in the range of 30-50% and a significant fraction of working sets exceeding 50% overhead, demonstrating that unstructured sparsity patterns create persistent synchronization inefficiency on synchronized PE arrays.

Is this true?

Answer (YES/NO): YES